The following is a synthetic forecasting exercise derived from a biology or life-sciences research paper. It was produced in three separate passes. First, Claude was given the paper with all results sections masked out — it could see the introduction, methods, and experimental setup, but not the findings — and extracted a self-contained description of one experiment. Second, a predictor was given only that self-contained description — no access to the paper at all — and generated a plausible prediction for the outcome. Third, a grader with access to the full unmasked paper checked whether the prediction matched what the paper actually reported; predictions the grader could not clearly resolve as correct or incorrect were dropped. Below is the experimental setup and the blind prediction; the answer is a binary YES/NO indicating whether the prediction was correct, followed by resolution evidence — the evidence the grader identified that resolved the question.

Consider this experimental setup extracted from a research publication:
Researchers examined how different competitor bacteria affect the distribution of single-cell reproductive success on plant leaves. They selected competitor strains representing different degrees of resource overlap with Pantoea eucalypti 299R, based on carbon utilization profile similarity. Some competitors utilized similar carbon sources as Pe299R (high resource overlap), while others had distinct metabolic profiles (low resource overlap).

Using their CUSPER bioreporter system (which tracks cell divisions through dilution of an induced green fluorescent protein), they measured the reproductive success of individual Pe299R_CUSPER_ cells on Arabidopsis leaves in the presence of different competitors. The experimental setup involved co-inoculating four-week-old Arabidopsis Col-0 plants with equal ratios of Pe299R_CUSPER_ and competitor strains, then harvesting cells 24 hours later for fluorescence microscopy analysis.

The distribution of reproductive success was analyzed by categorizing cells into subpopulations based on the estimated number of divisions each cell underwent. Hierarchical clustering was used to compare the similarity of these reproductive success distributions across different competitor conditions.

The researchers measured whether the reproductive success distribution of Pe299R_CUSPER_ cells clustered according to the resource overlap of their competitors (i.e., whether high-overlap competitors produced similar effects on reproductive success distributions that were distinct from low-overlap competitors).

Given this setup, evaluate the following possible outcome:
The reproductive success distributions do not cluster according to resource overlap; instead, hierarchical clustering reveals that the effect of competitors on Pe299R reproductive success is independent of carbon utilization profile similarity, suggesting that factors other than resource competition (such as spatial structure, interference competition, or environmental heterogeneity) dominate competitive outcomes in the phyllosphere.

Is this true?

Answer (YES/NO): YES